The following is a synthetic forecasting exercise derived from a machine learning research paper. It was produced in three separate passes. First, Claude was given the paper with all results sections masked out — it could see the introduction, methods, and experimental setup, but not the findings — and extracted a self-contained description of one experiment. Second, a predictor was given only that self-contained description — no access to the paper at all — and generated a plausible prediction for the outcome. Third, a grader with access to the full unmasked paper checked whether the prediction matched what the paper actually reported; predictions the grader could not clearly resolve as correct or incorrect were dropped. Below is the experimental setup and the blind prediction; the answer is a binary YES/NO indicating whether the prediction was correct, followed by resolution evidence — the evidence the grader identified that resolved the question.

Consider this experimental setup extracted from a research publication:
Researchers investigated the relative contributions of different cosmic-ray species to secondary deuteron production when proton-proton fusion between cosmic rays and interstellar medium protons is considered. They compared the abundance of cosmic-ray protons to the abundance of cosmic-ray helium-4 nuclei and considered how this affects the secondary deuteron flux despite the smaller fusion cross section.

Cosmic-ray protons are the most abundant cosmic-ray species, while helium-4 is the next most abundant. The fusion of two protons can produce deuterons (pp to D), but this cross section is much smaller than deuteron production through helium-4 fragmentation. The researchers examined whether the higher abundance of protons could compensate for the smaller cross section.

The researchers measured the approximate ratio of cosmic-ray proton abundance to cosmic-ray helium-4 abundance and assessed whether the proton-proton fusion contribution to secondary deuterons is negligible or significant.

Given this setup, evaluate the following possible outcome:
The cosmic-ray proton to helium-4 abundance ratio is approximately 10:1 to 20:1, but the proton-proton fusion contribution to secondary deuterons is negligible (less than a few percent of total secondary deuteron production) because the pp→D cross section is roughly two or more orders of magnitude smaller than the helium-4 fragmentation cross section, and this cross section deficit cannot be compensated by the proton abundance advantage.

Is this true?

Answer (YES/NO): NO